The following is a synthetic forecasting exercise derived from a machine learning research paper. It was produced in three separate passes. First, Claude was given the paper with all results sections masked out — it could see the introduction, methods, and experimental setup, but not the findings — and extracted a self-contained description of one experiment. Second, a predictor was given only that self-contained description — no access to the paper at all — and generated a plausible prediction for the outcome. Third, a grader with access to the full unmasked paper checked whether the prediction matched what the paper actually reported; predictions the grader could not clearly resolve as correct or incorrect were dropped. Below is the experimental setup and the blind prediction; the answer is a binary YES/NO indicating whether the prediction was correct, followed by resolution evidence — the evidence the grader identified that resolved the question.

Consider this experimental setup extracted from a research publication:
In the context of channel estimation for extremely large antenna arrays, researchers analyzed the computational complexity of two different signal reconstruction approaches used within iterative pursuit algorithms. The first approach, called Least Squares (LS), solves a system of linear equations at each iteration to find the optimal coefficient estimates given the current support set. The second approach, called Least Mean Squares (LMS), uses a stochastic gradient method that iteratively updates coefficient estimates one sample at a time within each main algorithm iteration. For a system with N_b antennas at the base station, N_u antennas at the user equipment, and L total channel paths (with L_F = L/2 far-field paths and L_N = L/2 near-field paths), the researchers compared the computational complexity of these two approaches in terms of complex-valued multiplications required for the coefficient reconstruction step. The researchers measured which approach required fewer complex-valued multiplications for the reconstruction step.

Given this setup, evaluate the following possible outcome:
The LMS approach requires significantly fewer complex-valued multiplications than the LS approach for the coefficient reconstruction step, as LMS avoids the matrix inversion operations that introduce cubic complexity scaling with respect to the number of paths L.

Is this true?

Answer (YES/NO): YES